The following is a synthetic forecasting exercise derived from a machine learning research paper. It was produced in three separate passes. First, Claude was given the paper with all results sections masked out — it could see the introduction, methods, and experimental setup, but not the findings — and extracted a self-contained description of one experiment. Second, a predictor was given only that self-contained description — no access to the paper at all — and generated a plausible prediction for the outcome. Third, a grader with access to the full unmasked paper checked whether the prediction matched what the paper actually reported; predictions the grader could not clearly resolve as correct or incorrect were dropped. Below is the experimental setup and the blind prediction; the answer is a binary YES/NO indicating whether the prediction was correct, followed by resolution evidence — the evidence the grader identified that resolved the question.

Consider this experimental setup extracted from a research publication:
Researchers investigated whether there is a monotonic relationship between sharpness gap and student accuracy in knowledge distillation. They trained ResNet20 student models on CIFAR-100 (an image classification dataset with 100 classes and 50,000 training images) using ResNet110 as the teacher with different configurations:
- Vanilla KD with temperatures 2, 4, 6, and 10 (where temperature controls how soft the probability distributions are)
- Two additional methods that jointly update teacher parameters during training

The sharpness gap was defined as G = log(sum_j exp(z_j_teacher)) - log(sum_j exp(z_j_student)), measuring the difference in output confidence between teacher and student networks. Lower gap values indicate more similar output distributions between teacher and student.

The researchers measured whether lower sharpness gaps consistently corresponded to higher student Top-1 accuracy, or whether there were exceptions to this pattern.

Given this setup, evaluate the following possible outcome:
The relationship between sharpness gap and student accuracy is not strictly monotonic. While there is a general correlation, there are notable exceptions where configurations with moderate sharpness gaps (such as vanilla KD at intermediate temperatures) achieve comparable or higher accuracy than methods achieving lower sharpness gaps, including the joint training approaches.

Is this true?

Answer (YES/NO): NO